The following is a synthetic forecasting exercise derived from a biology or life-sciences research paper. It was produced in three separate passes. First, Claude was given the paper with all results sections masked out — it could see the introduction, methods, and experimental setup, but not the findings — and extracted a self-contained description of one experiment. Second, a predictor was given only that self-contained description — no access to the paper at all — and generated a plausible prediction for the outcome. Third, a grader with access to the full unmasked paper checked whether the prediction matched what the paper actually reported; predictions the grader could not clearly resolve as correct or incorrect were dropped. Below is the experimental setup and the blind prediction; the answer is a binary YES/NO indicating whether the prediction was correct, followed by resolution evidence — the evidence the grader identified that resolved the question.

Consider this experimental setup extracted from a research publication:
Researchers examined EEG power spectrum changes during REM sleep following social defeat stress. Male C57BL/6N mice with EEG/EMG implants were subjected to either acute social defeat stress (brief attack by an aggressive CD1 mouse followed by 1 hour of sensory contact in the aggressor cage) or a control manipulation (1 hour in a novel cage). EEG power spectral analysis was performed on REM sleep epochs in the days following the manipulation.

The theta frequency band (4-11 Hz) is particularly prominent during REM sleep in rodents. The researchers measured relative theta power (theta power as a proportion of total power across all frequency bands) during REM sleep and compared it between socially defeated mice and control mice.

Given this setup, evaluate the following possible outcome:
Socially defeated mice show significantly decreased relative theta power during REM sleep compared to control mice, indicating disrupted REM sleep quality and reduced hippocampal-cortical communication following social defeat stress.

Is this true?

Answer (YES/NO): NO